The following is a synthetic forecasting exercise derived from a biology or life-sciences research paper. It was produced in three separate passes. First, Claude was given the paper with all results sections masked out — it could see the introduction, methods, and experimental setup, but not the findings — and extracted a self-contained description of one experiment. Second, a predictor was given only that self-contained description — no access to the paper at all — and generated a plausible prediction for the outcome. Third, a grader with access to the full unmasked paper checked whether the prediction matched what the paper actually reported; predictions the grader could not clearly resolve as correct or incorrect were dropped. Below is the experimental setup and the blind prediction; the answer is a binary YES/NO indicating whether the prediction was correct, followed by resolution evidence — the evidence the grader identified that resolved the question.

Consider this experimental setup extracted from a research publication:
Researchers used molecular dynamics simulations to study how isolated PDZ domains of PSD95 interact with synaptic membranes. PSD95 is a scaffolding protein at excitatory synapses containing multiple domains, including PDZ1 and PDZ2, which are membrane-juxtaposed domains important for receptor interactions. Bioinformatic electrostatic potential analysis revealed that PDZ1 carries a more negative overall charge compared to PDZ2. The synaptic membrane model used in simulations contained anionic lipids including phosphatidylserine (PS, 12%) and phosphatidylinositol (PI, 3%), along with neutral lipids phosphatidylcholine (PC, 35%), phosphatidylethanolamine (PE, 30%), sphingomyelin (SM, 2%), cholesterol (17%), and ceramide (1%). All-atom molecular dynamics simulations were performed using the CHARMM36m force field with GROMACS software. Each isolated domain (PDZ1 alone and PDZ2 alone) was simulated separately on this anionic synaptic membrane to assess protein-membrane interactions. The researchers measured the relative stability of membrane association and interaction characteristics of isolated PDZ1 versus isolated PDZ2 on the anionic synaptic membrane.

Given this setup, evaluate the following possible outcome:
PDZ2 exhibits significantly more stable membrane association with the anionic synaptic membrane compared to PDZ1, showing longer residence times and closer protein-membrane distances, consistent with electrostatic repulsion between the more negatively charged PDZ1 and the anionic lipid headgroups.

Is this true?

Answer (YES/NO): YES